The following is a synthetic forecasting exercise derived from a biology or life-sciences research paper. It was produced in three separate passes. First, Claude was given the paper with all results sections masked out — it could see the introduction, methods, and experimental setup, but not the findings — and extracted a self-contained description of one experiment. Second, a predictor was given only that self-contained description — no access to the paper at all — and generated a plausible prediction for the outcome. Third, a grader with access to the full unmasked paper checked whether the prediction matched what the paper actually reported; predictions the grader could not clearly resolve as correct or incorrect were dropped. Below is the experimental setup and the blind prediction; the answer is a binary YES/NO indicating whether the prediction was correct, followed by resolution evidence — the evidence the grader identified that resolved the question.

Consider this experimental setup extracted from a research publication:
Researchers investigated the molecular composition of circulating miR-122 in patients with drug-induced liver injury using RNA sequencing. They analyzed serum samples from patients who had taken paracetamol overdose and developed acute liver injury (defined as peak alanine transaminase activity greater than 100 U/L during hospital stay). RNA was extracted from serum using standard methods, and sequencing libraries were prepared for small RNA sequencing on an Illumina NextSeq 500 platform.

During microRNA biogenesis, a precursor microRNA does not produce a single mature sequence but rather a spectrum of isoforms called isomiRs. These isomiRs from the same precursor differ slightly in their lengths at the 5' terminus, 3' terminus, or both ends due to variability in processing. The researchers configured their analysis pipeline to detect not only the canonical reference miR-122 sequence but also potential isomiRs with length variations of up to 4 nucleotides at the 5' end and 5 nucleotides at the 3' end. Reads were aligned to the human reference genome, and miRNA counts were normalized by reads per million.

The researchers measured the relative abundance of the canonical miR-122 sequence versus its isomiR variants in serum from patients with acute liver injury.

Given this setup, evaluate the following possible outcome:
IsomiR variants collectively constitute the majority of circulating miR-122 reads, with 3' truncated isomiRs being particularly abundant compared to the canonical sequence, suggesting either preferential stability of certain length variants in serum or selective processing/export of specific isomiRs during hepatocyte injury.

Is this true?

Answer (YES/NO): YES